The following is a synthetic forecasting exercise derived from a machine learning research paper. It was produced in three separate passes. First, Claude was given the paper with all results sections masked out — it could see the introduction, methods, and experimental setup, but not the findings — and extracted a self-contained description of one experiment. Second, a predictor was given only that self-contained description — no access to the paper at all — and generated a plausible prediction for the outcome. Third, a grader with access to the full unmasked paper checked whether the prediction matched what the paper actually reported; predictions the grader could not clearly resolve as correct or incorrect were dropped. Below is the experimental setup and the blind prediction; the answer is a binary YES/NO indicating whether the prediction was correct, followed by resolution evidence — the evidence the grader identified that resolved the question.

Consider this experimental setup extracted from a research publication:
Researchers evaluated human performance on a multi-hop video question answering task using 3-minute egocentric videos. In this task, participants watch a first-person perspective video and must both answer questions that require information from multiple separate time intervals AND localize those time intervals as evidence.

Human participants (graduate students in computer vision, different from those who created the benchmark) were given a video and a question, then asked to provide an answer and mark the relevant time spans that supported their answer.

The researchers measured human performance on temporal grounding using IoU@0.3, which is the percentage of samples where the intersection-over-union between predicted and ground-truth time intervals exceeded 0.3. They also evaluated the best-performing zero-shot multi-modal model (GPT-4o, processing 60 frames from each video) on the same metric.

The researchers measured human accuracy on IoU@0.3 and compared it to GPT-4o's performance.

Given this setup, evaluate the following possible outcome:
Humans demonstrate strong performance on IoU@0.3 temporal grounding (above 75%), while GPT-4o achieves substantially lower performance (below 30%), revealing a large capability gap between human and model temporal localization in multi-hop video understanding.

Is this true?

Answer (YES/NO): YES